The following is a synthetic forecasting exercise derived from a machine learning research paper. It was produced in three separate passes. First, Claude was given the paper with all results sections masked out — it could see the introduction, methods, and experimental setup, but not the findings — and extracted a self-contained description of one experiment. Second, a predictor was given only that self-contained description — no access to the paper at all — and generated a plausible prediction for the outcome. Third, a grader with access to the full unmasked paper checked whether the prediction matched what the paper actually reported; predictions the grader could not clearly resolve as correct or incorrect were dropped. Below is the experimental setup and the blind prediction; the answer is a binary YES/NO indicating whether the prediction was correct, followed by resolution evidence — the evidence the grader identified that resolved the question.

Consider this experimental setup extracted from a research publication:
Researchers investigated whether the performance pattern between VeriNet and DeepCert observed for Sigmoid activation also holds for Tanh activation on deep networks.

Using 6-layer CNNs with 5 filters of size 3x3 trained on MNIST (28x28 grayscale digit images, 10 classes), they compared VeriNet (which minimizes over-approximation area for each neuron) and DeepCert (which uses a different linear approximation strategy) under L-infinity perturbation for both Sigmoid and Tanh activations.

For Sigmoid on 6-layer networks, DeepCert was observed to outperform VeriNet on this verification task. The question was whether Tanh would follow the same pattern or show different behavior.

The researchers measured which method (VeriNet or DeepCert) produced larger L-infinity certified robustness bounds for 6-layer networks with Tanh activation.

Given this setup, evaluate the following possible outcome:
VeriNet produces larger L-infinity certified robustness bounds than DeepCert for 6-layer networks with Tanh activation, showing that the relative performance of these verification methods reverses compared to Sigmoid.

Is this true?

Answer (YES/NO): NO